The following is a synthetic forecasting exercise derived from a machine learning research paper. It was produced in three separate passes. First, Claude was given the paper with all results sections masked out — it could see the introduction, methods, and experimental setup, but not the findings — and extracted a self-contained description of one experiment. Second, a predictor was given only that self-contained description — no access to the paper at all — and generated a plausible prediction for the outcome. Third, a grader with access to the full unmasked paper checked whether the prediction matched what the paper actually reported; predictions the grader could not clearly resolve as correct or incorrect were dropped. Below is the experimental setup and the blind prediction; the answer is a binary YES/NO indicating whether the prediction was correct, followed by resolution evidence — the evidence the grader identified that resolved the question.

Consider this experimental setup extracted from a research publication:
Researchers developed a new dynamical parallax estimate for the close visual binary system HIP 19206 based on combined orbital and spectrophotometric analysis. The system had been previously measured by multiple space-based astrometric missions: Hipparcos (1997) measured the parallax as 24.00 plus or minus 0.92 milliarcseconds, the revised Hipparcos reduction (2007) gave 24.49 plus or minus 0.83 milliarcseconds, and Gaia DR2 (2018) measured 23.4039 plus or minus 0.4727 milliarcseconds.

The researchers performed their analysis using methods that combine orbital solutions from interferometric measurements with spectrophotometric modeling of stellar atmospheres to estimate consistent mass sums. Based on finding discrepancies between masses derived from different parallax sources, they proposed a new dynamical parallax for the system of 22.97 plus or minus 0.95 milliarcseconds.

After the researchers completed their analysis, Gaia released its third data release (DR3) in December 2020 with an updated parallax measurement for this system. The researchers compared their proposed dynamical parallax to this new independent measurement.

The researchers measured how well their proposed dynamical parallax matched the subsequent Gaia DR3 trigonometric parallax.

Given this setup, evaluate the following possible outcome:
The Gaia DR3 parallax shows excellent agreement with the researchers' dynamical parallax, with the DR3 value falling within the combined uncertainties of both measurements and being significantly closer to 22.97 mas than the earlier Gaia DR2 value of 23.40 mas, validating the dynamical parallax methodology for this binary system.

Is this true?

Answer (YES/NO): NO